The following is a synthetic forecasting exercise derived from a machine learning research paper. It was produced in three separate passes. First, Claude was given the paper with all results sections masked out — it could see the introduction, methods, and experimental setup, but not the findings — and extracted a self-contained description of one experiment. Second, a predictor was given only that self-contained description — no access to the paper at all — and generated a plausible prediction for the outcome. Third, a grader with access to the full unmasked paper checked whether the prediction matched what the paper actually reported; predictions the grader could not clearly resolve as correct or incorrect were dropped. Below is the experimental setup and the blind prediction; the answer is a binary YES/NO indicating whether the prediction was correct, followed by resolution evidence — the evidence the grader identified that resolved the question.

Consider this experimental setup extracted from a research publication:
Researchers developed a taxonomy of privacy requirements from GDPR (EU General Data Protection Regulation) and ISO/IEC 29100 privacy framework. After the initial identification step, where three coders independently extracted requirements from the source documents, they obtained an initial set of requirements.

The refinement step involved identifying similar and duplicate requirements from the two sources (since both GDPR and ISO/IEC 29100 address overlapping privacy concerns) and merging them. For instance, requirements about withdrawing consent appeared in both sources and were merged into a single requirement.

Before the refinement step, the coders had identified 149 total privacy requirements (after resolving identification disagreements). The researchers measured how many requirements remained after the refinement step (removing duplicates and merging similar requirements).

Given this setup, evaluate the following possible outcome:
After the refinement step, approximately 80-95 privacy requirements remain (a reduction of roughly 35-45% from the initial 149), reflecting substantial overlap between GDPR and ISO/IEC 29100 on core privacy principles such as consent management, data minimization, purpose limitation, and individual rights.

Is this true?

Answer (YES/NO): NO